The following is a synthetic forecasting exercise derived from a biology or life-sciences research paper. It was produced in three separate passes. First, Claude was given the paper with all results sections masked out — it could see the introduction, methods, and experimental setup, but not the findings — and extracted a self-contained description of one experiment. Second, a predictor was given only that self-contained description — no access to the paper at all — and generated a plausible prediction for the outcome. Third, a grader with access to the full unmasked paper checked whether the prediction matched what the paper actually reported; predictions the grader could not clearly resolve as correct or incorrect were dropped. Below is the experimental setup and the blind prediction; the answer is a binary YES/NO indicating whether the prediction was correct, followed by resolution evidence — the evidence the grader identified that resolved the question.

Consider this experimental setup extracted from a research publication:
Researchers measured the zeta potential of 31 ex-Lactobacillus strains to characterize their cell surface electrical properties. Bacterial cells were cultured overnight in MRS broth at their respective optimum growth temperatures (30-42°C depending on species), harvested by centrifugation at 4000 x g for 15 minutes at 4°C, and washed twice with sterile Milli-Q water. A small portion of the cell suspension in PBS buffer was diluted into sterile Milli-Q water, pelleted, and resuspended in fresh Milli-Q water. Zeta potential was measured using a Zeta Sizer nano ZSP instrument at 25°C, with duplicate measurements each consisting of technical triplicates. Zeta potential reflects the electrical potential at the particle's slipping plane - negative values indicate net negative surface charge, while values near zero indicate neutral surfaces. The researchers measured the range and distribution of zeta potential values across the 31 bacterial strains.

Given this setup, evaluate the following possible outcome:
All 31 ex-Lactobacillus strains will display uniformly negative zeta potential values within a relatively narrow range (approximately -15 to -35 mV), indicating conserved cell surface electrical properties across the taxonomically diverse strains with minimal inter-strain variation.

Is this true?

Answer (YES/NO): NO